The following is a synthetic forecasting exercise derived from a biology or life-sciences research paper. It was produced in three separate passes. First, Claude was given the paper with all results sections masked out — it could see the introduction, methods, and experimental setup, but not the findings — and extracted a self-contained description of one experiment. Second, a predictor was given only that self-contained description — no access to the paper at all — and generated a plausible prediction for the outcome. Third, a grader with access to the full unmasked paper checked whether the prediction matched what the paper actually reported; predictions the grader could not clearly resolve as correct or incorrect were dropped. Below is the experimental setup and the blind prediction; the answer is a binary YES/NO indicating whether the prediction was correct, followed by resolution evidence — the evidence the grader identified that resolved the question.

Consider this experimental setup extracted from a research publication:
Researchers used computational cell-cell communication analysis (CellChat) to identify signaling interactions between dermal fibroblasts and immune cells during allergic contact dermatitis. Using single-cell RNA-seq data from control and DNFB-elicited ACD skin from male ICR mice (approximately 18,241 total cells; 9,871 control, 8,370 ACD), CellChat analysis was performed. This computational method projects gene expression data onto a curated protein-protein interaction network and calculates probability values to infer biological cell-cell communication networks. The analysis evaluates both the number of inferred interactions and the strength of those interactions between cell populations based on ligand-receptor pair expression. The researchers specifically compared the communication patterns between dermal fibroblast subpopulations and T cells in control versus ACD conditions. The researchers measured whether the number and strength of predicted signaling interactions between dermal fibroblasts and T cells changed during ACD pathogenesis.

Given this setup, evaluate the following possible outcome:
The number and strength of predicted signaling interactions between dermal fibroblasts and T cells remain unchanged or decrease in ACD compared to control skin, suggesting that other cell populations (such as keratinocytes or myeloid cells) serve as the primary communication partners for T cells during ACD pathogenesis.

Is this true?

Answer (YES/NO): NO